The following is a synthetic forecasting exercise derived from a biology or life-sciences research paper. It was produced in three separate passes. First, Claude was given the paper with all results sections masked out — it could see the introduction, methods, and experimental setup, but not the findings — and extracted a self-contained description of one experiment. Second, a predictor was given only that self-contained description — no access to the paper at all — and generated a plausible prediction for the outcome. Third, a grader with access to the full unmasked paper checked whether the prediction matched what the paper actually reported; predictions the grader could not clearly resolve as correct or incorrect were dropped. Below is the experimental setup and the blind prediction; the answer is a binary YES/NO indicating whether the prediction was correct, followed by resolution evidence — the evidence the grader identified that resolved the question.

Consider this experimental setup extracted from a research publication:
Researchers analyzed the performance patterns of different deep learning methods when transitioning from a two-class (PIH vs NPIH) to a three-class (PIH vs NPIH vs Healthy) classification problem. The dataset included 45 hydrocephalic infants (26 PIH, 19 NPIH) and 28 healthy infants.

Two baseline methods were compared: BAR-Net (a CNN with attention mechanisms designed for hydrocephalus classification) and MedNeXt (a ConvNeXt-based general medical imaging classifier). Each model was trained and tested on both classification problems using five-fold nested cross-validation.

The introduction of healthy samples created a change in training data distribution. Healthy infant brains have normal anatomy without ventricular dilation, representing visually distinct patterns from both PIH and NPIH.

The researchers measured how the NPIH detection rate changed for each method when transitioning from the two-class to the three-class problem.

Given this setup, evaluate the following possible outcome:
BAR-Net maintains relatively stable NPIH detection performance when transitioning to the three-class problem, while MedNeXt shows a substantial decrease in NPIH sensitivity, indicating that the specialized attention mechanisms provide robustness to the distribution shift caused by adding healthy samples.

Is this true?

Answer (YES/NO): NO